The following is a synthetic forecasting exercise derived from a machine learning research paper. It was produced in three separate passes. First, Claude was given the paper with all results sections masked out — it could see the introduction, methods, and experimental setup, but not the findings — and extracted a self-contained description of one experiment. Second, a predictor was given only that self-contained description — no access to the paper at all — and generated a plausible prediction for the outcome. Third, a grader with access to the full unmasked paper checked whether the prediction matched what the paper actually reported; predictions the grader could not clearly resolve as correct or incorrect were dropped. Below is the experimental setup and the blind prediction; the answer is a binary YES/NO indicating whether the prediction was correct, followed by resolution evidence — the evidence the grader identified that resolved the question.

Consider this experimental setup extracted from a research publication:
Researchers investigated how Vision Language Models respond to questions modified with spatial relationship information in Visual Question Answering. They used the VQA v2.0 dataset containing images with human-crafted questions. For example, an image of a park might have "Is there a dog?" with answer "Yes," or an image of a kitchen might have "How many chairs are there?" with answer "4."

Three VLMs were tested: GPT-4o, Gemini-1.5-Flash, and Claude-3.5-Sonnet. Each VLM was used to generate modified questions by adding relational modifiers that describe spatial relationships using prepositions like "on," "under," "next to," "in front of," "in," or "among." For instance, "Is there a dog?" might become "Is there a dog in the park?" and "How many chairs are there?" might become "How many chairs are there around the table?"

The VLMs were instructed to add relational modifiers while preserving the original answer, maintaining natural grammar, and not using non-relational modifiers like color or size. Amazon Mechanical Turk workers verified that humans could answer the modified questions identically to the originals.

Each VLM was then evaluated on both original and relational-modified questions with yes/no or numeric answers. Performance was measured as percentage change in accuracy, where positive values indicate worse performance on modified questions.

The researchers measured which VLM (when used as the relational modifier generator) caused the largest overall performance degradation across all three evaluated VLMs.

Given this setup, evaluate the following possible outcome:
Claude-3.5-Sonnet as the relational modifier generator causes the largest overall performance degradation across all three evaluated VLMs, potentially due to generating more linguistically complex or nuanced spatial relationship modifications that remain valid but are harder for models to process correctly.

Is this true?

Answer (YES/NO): NO